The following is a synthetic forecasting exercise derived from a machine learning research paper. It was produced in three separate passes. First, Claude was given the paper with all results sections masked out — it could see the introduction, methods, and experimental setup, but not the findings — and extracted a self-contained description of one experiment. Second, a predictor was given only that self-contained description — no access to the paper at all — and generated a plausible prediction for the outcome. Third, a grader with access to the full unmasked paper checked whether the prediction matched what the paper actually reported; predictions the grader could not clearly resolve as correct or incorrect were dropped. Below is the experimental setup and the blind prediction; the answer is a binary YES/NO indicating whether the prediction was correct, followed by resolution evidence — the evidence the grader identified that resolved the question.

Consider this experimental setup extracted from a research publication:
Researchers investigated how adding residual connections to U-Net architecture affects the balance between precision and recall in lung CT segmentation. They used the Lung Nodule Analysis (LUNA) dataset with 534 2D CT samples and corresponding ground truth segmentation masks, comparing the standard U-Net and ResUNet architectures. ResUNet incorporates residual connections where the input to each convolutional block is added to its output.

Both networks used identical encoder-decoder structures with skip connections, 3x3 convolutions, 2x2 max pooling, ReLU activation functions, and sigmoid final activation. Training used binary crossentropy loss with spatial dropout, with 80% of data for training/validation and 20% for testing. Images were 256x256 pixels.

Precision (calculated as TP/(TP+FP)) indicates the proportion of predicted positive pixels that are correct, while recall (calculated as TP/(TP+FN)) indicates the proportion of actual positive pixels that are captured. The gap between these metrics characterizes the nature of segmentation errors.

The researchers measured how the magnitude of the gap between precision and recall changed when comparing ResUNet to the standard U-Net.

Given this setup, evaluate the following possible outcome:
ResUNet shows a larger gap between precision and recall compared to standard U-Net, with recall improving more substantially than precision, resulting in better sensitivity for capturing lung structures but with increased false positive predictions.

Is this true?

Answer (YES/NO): NO